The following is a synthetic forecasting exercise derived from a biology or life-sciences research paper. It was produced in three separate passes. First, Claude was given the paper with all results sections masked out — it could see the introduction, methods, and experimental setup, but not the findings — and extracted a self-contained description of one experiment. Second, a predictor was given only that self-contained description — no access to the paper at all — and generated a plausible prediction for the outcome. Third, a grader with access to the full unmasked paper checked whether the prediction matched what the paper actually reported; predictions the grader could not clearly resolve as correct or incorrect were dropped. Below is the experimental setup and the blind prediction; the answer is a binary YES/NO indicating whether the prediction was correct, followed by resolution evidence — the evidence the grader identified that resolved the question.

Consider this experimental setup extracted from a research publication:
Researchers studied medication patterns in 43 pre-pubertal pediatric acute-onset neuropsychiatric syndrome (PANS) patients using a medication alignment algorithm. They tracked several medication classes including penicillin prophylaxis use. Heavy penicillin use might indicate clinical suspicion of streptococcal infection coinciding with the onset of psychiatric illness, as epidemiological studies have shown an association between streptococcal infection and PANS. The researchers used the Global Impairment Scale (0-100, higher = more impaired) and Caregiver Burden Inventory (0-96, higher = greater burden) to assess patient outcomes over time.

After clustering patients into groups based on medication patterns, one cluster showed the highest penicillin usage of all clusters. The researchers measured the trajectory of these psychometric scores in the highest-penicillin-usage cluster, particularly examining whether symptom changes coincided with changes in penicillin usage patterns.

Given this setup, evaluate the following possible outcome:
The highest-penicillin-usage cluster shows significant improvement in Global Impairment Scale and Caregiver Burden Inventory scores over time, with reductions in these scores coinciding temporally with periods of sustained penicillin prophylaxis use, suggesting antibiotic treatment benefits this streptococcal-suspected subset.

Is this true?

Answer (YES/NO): NO